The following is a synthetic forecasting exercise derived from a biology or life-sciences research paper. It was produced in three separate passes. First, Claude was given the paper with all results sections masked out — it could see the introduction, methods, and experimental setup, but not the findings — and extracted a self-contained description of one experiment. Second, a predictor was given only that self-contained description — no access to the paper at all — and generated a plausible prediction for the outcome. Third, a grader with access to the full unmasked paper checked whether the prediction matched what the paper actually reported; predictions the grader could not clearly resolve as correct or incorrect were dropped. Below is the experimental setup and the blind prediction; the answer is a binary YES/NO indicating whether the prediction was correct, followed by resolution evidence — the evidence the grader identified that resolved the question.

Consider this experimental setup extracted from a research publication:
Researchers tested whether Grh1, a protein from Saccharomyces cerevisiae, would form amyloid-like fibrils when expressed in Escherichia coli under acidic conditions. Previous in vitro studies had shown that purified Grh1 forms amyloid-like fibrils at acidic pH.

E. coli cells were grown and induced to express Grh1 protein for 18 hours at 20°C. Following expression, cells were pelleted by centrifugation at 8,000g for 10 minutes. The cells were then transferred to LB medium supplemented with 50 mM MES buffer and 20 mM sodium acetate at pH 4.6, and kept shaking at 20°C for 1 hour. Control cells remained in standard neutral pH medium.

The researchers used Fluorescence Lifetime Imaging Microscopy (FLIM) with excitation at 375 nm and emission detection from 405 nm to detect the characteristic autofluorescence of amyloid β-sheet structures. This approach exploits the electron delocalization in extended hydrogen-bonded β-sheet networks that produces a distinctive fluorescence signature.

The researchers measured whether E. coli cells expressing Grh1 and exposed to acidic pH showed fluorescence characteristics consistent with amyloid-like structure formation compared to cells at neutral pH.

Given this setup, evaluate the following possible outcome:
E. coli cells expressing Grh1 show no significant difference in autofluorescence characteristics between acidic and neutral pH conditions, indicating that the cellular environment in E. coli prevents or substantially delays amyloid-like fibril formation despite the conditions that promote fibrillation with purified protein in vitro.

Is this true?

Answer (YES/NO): NO